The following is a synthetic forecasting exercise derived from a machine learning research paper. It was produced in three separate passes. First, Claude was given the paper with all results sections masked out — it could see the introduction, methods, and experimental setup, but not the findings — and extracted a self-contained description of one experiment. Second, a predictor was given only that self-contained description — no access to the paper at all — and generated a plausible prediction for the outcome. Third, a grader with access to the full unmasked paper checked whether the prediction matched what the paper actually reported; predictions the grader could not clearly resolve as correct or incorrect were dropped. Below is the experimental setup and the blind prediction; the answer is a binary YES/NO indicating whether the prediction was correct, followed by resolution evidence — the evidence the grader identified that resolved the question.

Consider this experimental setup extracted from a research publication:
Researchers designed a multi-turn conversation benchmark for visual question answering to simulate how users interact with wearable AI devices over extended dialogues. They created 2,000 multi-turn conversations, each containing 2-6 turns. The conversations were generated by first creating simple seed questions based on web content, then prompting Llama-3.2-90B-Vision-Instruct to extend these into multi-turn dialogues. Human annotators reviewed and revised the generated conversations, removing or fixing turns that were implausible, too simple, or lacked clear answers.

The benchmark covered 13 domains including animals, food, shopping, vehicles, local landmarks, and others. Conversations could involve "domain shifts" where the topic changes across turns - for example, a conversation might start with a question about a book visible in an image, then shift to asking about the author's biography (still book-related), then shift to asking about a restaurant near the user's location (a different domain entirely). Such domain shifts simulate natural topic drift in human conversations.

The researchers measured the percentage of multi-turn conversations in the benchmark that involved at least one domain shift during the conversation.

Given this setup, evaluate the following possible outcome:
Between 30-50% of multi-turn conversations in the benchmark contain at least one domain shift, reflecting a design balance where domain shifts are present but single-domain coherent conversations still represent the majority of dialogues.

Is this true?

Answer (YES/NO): YES